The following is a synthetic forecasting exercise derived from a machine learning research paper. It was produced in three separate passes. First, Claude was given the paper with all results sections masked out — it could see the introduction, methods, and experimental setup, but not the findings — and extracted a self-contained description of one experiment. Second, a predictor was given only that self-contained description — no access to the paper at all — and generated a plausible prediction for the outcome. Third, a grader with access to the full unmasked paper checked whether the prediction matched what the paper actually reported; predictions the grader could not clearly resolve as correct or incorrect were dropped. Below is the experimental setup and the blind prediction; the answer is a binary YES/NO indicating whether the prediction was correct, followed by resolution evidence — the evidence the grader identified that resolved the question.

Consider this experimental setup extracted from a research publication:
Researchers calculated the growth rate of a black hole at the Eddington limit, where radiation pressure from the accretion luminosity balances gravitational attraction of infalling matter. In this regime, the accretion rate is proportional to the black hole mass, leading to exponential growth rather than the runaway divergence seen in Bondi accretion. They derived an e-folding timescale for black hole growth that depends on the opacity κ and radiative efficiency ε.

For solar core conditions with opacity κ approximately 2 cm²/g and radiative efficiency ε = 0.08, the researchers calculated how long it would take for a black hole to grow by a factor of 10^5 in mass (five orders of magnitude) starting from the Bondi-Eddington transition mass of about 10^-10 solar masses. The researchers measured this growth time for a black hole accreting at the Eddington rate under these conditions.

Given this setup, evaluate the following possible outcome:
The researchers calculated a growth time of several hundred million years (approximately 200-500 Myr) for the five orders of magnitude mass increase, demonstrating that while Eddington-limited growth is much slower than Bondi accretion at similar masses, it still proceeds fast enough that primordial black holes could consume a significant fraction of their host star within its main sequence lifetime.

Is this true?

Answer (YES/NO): NO